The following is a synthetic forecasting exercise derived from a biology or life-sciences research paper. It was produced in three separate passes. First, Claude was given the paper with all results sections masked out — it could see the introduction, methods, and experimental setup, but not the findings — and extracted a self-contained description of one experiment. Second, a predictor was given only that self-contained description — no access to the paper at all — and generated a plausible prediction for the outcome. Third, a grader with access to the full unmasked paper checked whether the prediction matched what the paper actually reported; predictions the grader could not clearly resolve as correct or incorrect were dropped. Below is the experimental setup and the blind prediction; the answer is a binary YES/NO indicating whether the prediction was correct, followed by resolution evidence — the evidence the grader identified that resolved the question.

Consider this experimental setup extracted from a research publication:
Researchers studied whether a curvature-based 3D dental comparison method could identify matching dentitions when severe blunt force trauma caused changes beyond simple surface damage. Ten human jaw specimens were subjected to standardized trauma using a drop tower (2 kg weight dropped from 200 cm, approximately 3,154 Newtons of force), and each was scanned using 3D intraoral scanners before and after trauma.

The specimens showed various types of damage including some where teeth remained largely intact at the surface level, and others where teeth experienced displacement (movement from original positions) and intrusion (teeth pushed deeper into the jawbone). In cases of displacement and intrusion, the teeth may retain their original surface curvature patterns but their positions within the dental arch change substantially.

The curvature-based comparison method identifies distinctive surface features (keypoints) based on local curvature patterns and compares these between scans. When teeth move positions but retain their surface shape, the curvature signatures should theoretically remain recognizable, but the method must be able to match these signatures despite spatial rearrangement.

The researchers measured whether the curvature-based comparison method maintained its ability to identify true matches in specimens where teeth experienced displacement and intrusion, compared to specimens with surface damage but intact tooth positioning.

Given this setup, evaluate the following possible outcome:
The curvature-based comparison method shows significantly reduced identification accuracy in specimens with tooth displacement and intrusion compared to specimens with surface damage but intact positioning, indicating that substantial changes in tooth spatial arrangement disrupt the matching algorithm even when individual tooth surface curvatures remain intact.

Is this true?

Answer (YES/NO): NO